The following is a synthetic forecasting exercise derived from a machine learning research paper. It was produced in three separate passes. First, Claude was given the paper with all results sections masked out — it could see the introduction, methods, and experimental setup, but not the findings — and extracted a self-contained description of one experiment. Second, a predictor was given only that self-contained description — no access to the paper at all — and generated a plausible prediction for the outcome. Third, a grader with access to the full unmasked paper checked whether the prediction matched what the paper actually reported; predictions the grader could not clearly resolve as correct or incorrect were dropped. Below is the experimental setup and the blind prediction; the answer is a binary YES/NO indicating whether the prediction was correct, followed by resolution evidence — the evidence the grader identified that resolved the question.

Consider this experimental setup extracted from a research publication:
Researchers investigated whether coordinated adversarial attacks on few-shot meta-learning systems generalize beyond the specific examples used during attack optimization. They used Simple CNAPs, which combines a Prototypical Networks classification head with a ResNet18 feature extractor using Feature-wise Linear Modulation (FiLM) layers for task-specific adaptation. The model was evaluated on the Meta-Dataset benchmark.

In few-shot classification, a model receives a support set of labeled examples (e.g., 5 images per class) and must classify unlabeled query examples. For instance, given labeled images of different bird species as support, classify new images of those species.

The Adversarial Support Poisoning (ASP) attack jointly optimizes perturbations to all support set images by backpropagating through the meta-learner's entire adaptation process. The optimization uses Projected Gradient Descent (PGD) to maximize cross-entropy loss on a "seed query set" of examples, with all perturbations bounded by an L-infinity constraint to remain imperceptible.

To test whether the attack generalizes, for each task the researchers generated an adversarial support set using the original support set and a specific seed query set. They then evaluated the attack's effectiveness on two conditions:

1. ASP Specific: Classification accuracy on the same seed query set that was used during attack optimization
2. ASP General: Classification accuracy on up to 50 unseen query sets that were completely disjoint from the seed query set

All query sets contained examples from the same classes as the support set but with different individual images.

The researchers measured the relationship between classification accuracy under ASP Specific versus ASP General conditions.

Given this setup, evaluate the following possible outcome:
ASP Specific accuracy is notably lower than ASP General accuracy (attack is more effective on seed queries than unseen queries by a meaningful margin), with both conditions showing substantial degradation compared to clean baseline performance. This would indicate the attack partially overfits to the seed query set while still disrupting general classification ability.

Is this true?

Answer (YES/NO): NO